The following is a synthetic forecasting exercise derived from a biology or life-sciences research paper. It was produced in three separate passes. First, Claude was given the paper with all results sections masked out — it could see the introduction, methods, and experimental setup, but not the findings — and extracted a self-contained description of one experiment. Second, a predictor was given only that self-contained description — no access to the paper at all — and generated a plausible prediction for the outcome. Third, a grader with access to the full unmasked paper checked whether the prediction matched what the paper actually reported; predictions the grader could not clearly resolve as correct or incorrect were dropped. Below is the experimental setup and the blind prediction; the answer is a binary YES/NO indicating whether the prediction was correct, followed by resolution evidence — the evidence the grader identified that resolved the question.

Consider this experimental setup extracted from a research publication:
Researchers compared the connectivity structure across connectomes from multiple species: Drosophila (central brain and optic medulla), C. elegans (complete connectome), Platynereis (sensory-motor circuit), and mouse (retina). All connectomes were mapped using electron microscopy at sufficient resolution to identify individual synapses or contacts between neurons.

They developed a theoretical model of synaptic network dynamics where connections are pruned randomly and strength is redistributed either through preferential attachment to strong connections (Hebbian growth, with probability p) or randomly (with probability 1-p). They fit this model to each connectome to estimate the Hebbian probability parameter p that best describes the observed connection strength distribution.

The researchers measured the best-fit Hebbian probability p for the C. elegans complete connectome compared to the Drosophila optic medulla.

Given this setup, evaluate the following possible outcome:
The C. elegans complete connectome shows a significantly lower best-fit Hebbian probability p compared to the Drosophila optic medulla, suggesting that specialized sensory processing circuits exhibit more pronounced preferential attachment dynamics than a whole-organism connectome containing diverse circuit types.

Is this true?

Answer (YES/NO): YES